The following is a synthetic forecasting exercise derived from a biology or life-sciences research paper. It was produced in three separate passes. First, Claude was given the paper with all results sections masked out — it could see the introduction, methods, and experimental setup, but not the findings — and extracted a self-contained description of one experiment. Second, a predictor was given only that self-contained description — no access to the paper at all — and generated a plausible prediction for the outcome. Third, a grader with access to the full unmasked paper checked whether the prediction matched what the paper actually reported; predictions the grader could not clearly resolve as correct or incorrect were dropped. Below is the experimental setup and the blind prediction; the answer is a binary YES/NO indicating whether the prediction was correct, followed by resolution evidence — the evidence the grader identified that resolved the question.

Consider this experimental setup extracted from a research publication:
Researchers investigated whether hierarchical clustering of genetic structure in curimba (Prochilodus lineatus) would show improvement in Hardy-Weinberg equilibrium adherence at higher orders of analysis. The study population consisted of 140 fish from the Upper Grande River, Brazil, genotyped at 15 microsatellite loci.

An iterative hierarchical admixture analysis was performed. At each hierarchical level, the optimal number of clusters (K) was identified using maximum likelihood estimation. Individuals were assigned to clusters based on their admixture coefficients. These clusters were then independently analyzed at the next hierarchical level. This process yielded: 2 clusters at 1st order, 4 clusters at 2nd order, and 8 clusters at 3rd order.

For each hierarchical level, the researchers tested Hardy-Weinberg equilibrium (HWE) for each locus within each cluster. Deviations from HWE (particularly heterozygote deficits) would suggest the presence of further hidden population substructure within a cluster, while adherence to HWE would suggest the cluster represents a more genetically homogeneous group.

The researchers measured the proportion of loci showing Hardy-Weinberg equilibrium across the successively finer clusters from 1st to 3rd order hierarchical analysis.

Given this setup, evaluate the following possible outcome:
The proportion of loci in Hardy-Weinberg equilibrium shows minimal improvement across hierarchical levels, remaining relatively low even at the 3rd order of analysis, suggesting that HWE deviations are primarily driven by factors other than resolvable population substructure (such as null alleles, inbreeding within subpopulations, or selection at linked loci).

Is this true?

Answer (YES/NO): NO